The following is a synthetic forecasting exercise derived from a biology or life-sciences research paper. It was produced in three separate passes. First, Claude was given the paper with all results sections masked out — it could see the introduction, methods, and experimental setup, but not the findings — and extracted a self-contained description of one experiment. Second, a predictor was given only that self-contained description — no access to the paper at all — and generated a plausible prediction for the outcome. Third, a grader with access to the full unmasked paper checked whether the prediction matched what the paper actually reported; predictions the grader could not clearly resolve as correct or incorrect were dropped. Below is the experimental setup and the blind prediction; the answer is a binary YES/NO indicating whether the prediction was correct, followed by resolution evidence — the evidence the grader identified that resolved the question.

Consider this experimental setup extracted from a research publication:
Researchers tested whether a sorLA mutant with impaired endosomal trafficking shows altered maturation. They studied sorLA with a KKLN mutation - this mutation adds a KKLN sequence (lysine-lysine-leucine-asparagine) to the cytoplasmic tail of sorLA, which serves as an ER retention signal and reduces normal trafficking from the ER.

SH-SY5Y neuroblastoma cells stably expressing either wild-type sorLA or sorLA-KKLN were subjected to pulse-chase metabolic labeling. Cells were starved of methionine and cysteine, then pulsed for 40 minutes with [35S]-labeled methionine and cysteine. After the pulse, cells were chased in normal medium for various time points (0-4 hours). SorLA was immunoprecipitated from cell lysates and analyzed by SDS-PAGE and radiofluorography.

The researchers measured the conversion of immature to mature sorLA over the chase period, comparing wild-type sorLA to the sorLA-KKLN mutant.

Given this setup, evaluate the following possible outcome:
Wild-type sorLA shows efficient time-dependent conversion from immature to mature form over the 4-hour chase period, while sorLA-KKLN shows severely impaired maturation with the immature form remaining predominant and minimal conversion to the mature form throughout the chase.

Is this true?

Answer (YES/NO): YES